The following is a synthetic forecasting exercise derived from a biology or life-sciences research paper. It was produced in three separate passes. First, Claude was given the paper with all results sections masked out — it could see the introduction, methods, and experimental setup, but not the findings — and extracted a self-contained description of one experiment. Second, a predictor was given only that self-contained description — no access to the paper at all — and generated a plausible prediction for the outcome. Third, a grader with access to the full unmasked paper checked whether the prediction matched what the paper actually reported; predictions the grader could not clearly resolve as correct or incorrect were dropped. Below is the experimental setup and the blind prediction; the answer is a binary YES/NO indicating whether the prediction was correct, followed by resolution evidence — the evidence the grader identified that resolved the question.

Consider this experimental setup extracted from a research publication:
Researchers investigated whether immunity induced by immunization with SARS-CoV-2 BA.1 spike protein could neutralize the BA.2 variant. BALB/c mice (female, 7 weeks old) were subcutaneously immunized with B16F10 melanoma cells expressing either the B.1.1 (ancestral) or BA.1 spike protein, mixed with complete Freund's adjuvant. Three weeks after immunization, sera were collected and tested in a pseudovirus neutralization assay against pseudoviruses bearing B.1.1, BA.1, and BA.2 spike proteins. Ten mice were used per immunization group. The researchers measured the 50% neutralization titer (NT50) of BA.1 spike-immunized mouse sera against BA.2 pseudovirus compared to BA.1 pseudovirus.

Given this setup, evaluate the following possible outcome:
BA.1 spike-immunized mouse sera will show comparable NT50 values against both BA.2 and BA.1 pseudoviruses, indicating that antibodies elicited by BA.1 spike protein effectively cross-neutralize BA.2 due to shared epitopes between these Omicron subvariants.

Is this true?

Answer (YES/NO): NO